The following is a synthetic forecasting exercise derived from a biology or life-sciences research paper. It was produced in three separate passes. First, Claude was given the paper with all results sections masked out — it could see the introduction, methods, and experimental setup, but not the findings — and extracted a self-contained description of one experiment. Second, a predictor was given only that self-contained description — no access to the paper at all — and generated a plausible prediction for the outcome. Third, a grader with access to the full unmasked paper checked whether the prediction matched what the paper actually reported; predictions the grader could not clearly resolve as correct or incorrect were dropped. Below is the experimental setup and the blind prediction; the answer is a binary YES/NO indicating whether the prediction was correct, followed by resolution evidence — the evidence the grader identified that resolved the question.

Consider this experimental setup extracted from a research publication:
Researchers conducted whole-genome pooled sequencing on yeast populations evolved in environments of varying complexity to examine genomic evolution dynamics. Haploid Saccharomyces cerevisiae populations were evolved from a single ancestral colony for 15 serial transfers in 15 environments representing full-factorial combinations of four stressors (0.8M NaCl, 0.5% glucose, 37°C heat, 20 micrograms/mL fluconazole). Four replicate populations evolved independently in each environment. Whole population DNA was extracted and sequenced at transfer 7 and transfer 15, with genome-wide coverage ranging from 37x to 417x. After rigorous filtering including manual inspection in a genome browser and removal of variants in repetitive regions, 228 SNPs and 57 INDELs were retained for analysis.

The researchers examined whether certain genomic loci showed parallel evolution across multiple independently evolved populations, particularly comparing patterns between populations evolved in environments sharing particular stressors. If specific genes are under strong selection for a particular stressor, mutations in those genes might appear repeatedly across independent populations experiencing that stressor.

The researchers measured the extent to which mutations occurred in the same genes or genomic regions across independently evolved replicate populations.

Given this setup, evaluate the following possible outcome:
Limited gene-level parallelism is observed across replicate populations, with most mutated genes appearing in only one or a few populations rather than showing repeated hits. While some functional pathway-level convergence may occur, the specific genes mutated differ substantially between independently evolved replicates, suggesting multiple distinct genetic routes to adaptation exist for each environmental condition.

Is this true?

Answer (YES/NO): NO